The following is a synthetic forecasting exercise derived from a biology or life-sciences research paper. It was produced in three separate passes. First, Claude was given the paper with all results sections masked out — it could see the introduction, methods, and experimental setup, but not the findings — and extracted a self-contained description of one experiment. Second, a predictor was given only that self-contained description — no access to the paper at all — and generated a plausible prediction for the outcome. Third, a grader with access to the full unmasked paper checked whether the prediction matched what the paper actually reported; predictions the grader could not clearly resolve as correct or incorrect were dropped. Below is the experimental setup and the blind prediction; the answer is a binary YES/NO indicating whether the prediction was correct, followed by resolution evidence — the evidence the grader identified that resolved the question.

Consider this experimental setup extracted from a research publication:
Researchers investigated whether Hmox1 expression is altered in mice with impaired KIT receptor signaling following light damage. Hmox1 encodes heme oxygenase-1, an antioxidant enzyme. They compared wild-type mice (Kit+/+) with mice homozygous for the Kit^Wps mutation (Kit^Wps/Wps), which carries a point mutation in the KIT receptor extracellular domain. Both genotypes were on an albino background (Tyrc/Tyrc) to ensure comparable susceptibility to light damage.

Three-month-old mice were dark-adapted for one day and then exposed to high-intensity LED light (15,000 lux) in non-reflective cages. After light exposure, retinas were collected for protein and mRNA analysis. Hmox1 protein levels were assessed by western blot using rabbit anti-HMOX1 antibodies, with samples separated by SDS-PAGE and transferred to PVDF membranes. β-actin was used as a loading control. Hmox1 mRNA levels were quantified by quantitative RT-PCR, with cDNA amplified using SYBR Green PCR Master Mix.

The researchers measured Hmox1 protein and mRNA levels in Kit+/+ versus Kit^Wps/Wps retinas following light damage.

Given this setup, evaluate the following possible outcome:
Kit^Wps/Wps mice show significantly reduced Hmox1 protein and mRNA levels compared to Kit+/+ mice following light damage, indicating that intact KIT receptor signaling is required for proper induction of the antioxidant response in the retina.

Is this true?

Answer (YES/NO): NO